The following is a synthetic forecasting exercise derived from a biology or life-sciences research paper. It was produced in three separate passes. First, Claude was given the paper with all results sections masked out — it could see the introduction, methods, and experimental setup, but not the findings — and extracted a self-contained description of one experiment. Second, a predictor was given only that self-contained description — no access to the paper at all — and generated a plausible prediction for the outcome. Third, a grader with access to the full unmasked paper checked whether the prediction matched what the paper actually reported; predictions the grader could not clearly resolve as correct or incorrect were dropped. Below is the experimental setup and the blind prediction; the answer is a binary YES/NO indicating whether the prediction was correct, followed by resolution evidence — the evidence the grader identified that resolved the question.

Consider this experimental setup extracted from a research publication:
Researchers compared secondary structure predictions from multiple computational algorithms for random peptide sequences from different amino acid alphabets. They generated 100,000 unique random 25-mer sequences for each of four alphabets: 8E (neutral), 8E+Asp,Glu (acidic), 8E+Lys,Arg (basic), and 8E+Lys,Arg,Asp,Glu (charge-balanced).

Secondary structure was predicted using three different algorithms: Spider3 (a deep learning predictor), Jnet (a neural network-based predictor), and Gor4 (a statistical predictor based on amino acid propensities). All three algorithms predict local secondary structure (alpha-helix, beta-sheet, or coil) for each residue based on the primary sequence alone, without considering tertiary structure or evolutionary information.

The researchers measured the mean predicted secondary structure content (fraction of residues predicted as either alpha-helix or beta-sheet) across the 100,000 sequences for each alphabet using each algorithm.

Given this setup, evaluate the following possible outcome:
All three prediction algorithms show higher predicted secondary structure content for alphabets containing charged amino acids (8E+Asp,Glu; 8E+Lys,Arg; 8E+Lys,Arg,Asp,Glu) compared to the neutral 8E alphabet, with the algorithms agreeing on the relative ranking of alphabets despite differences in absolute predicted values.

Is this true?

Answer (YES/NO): NO